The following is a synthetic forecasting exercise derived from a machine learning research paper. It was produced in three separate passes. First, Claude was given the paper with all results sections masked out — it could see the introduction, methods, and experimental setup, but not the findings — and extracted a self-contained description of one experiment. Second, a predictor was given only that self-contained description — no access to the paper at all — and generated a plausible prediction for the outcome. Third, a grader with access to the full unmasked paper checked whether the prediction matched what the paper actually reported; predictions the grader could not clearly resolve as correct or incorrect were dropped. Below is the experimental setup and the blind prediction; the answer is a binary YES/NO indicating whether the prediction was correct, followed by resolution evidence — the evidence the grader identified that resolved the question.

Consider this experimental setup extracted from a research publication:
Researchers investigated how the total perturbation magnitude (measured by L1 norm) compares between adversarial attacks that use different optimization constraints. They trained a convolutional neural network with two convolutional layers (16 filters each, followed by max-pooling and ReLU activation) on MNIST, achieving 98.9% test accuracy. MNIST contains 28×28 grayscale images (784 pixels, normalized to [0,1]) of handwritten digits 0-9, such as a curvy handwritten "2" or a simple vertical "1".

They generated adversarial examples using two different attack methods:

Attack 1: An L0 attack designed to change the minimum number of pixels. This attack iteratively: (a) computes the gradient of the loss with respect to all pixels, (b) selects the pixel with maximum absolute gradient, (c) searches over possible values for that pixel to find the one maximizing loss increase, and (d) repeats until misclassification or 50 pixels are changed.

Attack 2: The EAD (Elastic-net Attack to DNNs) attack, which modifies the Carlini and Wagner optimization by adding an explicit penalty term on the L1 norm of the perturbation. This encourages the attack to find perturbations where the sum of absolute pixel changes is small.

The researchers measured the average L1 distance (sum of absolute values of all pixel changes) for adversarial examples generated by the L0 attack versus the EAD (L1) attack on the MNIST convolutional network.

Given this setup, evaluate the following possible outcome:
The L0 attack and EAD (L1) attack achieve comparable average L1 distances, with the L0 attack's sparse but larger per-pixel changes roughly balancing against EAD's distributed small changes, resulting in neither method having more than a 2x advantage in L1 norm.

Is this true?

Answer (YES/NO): YES